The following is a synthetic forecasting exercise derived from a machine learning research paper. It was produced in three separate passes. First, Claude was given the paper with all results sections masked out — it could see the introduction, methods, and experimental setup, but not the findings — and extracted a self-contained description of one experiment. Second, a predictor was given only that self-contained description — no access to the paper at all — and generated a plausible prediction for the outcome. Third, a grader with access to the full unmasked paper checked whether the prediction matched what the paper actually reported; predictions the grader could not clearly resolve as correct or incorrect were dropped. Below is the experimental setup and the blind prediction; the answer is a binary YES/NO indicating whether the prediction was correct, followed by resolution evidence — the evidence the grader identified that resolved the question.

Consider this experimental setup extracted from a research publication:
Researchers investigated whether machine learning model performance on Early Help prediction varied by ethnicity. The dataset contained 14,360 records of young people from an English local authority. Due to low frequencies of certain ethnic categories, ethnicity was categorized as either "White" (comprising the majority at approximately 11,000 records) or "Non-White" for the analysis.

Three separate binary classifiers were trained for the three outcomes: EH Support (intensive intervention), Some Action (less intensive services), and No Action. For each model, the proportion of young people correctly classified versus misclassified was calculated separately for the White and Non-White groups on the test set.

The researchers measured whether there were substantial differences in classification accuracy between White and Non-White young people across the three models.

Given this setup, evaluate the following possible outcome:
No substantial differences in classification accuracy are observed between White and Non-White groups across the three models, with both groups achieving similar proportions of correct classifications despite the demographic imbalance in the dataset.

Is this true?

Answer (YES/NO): YES